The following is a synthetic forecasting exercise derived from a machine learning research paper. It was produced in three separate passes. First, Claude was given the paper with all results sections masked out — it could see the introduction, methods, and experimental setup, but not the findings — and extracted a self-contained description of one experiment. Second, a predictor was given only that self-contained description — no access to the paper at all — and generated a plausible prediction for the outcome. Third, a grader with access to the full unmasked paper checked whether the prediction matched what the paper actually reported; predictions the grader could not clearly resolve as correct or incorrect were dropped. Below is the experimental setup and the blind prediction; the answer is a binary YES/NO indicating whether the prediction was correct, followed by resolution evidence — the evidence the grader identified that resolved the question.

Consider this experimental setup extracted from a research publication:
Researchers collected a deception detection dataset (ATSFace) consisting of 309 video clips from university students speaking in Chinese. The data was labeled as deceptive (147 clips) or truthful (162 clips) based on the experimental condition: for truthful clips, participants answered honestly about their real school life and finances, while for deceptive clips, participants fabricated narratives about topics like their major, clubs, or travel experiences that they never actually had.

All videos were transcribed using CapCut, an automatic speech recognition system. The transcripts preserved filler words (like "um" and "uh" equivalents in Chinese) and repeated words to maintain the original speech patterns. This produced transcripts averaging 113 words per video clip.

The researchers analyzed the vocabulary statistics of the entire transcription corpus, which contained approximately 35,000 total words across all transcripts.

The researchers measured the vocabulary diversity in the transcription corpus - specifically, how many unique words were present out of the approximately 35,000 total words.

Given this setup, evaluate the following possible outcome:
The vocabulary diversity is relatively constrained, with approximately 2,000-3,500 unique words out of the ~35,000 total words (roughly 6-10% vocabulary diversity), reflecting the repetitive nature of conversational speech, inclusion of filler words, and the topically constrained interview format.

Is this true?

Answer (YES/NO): NO